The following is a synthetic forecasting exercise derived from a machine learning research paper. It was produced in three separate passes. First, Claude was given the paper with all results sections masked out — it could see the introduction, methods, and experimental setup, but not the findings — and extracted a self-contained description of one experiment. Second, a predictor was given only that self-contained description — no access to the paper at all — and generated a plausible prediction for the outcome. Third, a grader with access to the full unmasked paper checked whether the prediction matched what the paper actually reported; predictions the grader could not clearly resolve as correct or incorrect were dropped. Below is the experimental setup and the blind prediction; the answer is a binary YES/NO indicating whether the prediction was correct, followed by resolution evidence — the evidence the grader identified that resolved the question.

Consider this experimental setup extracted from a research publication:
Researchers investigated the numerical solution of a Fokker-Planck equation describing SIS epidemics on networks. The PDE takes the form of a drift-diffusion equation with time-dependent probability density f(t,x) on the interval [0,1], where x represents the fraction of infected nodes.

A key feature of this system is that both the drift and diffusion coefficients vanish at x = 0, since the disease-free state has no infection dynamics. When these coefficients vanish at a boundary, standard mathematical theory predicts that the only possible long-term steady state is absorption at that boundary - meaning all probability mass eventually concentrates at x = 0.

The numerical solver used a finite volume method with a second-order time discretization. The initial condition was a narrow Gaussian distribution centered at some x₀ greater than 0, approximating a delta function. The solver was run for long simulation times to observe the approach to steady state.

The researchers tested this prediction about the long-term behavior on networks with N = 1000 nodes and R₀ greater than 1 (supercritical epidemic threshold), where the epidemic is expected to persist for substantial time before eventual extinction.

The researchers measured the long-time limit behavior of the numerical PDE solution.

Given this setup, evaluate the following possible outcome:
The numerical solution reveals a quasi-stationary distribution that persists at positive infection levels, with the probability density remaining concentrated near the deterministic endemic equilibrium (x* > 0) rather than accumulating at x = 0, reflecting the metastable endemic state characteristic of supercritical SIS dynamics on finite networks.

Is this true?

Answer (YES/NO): YES